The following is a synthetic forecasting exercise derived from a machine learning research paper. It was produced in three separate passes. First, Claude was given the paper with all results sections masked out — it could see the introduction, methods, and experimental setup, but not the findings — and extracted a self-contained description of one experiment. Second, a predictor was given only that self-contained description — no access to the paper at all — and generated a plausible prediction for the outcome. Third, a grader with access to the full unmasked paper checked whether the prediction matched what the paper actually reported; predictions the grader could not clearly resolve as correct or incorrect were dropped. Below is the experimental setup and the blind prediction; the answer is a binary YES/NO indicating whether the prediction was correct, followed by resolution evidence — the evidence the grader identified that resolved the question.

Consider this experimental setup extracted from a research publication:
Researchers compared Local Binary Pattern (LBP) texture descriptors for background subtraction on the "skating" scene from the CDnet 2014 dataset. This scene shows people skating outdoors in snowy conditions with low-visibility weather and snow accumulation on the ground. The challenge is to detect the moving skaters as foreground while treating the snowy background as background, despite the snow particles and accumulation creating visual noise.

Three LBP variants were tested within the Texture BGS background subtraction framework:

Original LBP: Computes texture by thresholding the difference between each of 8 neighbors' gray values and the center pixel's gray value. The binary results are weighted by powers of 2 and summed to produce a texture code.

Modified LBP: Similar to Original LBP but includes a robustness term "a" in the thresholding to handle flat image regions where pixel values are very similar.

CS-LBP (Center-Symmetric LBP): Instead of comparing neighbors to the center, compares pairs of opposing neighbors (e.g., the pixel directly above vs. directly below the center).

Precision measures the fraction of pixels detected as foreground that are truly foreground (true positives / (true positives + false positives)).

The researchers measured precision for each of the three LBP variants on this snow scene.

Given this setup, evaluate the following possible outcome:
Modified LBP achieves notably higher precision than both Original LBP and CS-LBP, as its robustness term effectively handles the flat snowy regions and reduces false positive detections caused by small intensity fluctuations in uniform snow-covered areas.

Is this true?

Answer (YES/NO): NO